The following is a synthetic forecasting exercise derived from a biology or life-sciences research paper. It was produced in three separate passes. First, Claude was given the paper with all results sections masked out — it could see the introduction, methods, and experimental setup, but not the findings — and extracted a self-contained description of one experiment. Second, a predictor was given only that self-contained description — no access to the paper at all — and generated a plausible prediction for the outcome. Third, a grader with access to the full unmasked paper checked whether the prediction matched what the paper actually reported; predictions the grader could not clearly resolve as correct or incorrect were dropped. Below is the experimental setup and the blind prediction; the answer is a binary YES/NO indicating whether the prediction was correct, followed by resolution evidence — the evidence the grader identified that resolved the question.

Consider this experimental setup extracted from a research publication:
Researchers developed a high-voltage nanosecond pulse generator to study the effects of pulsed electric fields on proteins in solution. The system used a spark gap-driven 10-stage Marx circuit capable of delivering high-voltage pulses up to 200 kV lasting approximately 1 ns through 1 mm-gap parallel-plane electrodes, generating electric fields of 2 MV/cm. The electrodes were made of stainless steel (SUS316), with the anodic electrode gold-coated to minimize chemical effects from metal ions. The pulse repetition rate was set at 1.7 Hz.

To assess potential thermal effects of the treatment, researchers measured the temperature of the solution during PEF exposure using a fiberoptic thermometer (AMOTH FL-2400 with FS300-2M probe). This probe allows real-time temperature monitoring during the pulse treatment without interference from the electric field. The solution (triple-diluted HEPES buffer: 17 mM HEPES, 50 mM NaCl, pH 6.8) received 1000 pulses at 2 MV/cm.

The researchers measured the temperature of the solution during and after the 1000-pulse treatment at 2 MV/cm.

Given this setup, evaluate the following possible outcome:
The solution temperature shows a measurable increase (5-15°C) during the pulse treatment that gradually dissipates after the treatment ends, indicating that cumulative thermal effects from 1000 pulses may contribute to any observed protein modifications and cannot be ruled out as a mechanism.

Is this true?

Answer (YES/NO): NO